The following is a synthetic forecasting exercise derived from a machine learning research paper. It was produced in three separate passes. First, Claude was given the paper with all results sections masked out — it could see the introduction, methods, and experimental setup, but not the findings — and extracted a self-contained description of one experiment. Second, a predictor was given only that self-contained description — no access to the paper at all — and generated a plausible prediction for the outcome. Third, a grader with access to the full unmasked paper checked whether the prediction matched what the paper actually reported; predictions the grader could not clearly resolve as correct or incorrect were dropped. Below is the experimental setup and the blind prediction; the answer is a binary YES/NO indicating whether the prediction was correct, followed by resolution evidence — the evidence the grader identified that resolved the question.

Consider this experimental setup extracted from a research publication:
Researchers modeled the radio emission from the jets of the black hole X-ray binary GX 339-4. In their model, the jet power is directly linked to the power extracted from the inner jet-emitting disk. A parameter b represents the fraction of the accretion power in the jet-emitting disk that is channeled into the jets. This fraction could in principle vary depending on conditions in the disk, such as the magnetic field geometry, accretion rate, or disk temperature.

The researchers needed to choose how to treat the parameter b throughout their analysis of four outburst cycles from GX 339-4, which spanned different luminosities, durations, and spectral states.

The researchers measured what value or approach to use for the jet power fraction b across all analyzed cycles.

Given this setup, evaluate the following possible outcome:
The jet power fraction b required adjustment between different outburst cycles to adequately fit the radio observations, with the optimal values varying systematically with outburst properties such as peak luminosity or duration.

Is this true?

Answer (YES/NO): NO